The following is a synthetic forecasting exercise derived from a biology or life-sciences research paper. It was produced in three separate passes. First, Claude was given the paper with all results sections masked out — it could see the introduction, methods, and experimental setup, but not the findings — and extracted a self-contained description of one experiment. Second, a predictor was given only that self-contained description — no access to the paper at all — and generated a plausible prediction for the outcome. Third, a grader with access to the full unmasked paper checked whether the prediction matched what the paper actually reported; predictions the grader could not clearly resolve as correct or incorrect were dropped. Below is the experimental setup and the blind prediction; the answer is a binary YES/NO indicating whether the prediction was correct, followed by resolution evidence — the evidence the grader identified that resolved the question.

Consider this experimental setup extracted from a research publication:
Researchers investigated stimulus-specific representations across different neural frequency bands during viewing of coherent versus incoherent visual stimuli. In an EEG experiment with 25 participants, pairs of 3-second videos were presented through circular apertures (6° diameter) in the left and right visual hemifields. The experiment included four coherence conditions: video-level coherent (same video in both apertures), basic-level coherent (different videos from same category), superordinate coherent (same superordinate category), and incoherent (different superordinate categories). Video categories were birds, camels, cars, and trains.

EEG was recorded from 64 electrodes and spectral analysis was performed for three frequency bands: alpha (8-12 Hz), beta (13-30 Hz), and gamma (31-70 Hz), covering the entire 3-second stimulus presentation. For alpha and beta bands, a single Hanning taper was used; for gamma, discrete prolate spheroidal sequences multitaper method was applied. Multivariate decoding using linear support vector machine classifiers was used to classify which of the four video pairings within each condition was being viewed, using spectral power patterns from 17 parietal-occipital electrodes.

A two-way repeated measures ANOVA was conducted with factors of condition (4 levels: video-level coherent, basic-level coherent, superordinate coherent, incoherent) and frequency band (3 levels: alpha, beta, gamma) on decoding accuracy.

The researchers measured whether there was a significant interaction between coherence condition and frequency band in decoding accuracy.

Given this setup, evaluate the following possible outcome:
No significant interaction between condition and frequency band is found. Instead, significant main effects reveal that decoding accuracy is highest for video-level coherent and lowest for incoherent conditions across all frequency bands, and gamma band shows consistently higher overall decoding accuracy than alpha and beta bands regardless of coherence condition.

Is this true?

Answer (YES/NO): NO